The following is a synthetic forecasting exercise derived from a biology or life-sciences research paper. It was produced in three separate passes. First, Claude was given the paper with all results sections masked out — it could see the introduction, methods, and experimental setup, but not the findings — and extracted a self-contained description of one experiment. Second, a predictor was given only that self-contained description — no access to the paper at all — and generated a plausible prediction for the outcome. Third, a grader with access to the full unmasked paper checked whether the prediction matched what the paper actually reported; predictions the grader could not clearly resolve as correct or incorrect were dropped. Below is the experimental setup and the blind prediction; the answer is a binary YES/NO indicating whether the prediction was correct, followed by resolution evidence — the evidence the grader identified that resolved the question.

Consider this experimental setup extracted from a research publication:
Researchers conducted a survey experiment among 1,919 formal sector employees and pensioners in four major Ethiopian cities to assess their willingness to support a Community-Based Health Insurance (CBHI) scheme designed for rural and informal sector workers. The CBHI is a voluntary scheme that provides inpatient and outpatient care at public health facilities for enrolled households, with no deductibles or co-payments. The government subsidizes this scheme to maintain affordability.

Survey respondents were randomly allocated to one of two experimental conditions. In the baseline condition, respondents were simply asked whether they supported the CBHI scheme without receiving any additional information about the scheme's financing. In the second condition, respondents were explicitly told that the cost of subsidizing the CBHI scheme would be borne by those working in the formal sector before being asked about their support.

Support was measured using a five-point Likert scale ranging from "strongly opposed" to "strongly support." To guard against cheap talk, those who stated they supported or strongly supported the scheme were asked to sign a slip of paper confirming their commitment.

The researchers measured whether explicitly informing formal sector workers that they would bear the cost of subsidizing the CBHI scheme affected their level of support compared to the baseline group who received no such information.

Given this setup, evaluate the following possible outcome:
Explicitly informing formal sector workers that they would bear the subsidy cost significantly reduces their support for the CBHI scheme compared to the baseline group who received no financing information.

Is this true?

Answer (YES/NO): NO